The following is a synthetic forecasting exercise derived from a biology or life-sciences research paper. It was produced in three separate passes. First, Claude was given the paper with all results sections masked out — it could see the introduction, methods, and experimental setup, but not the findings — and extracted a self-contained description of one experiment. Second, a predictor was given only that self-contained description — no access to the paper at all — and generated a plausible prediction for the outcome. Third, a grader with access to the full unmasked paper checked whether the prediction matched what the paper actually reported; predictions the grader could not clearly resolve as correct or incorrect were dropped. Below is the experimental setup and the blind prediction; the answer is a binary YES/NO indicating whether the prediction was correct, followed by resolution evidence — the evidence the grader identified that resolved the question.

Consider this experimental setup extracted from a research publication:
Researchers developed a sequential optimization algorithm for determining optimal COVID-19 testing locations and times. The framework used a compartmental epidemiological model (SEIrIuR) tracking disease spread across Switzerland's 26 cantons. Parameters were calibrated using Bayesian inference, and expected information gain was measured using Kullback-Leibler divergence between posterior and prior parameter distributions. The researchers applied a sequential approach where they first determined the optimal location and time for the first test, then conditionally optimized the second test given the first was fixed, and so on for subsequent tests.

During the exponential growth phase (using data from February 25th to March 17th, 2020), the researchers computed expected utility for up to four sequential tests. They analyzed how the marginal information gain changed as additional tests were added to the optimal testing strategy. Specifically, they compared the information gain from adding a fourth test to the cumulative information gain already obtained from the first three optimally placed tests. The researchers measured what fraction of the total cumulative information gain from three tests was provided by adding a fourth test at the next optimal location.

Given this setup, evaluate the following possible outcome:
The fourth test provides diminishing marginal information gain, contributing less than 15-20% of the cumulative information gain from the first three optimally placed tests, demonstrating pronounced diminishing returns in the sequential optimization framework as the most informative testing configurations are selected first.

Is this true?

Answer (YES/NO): YES